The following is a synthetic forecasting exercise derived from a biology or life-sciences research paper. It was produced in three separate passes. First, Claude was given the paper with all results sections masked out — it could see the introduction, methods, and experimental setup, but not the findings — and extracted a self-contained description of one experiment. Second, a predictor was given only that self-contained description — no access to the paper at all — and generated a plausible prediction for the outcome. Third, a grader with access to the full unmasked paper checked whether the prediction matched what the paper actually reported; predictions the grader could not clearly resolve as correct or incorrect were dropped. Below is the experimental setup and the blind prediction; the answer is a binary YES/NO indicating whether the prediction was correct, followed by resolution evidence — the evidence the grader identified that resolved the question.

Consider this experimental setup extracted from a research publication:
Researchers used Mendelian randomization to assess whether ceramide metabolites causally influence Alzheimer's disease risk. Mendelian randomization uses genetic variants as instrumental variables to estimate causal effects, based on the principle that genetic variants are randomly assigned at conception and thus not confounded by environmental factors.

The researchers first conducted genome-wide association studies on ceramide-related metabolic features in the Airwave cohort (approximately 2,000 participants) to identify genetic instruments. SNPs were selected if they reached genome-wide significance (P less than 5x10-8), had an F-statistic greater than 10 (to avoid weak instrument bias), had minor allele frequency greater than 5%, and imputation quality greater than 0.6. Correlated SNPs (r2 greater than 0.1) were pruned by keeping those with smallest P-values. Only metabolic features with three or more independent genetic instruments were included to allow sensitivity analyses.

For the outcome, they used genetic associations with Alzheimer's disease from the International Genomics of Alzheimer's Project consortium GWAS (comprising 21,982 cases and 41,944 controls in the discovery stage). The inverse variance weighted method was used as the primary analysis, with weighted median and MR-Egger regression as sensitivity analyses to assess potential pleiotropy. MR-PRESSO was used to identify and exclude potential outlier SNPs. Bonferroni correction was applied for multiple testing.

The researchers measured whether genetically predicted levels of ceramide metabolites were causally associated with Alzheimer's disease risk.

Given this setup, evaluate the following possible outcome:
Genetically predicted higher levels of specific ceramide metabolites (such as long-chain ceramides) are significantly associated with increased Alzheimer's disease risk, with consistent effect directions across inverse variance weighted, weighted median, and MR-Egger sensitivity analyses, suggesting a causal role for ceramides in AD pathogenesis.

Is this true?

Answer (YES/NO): NO